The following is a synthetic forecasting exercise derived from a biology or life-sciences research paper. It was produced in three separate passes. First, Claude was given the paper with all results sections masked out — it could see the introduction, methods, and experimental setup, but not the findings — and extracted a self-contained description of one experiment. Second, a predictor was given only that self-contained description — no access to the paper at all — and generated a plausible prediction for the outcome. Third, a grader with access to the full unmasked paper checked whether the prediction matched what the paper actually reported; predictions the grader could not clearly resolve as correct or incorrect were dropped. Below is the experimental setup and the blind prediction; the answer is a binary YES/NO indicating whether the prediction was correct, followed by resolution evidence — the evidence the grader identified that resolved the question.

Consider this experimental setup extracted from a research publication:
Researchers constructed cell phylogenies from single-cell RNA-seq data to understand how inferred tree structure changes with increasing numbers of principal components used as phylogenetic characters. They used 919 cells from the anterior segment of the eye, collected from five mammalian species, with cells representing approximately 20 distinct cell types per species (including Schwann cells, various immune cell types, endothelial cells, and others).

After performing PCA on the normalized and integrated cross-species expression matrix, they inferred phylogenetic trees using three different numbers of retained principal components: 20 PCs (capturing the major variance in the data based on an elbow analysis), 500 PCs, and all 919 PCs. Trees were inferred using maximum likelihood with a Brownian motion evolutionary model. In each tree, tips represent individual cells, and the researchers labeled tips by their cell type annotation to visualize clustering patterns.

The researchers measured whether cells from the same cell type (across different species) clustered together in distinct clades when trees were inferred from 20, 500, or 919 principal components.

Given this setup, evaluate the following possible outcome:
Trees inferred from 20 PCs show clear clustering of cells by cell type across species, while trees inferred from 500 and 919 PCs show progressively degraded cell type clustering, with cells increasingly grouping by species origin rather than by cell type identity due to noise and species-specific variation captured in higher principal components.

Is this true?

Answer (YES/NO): NO